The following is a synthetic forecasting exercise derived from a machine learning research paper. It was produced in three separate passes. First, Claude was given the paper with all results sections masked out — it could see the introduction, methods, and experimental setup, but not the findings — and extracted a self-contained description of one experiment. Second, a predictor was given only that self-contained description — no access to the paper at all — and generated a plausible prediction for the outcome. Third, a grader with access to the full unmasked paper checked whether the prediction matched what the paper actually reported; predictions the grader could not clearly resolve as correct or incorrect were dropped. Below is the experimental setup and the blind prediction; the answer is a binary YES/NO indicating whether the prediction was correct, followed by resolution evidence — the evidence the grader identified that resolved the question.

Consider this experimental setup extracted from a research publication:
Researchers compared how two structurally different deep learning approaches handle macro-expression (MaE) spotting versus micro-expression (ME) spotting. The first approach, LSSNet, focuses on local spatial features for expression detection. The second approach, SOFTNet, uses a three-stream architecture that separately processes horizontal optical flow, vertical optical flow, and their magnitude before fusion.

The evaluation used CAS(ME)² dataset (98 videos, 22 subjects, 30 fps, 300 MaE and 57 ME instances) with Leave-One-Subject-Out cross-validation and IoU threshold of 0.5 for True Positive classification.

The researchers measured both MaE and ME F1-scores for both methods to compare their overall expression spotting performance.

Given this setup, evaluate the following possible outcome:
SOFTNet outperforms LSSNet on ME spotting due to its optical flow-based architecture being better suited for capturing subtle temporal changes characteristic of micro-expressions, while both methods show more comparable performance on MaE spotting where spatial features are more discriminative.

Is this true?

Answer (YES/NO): NO